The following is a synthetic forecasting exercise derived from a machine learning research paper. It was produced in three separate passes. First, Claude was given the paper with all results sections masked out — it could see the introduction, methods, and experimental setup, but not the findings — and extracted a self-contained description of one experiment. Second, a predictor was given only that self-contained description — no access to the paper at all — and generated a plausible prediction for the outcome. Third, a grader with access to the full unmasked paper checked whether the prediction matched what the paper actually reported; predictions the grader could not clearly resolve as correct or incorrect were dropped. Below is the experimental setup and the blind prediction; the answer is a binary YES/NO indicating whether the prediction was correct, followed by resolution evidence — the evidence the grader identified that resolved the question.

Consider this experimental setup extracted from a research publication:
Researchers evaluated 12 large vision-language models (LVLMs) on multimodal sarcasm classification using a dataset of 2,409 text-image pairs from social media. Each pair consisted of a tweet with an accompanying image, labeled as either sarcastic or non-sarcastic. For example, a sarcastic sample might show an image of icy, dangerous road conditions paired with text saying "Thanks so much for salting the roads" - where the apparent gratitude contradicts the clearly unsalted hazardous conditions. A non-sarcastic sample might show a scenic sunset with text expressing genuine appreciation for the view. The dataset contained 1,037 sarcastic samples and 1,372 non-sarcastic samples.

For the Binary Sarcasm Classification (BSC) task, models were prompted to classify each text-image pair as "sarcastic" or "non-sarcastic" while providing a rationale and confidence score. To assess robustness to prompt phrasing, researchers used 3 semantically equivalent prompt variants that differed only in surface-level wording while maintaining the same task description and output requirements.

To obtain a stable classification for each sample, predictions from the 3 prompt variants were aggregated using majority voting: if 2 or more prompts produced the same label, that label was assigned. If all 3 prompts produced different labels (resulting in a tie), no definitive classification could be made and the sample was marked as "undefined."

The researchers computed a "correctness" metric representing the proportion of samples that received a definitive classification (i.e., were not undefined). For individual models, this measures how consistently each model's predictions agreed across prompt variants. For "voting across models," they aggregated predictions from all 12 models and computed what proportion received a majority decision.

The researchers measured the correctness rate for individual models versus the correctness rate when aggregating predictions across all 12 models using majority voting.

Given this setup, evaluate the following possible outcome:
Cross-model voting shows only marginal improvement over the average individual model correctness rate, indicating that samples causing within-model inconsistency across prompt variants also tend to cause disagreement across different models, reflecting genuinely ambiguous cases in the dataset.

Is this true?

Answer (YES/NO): NO